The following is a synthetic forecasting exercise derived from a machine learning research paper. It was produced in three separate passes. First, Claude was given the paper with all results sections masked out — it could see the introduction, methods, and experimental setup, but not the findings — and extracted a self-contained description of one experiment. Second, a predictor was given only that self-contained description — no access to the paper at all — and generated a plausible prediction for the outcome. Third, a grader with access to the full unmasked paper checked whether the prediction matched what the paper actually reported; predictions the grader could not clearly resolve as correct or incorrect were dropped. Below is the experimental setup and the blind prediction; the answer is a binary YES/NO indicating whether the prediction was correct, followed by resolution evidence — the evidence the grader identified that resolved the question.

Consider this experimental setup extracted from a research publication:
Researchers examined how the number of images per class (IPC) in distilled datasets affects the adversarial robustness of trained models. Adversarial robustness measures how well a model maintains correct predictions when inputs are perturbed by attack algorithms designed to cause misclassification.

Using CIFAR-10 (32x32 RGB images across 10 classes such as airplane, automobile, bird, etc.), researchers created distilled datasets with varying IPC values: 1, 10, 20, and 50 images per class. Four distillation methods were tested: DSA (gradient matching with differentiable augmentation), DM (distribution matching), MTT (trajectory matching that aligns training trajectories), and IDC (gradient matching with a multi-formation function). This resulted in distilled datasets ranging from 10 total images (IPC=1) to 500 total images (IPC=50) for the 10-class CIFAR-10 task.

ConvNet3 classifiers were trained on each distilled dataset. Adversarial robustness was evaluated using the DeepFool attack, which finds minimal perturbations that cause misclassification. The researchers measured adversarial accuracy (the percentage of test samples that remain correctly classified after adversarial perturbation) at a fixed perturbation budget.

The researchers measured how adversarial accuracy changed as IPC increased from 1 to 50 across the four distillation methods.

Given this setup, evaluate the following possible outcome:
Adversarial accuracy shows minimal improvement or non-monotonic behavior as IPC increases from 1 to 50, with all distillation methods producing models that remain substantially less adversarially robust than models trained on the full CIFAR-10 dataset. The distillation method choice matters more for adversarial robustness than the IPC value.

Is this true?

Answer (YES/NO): NO